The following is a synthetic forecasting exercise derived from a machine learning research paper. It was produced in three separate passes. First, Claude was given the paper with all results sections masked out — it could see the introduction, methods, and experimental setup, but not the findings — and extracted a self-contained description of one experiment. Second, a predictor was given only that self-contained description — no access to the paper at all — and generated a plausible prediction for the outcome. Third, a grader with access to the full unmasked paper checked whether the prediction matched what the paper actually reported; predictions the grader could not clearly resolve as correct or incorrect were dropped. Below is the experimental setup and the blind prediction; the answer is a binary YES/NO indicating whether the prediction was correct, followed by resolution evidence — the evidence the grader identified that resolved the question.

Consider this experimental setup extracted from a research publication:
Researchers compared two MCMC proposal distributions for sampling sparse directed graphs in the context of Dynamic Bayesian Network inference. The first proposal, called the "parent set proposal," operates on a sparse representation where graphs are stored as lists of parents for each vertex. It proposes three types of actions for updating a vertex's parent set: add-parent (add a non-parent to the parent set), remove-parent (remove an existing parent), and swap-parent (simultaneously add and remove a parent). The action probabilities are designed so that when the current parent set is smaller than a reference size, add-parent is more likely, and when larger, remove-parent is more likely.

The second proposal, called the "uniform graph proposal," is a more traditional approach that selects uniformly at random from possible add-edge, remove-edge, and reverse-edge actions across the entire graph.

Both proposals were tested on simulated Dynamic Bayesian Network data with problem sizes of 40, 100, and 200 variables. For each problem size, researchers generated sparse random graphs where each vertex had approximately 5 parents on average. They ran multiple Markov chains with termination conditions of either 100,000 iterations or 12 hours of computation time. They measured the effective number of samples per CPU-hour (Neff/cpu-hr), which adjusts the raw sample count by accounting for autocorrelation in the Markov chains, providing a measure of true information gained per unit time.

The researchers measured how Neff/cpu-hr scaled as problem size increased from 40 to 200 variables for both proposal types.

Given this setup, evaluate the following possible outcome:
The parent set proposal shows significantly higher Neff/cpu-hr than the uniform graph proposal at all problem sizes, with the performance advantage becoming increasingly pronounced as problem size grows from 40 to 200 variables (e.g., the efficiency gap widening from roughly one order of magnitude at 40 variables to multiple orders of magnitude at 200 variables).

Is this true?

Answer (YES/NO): NO